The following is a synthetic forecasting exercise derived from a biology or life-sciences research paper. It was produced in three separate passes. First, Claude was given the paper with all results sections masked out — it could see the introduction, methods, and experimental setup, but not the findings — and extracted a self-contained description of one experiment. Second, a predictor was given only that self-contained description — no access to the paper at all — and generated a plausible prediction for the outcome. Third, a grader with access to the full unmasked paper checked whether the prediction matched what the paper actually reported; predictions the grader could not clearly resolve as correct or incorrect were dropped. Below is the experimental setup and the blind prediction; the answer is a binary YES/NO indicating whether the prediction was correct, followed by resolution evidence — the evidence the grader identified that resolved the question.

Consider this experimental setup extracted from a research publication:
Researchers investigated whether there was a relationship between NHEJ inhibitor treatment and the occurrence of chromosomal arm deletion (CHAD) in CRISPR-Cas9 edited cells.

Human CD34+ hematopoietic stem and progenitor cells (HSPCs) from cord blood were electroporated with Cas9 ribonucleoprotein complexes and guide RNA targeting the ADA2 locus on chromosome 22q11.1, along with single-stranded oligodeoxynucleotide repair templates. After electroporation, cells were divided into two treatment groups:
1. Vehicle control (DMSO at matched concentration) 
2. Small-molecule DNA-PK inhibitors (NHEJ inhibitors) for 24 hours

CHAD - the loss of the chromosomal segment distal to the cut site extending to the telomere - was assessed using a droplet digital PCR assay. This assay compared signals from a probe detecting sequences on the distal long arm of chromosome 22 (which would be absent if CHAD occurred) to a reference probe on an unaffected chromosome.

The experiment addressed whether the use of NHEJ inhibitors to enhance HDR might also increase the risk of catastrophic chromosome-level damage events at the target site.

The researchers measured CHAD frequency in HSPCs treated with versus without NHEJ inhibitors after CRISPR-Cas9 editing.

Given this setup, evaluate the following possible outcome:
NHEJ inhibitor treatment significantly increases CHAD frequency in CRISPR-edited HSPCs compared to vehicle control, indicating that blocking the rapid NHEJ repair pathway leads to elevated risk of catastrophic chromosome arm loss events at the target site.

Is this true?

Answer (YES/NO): NO